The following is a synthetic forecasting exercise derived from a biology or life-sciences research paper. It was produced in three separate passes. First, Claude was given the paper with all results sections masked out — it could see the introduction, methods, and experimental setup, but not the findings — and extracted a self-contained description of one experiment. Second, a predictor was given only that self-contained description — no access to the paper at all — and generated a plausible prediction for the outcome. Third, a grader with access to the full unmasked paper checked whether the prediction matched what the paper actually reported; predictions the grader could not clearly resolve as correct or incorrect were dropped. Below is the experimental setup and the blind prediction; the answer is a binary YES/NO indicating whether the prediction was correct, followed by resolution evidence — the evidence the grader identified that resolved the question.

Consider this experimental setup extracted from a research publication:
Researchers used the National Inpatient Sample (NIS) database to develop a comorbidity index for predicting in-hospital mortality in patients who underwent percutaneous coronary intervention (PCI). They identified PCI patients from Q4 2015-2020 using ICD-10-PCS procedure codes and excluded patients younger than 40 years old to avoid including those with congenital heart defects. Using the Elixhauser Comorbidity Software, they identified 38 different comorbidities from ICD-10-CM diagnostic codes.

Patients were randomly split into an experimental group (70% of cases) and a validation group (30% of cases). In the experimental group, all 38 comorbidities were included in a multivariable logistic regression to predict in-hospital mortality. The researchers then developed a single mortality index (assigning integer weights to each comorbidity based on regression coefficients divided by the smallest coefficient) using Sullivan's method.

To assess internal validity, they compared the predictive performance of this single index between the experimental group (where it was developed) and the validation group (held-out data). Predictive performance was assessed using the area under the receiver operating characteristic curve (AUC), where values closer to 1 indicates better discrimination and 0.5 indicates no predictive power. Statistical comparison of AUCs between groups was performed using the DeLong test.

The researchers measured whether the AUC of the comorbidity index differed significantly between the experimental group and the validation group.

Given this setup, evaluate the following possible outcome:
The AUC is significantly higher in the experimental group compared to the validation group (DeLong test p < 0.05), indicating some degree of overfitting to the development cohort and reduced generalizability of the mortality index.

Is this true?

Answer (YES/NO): NO